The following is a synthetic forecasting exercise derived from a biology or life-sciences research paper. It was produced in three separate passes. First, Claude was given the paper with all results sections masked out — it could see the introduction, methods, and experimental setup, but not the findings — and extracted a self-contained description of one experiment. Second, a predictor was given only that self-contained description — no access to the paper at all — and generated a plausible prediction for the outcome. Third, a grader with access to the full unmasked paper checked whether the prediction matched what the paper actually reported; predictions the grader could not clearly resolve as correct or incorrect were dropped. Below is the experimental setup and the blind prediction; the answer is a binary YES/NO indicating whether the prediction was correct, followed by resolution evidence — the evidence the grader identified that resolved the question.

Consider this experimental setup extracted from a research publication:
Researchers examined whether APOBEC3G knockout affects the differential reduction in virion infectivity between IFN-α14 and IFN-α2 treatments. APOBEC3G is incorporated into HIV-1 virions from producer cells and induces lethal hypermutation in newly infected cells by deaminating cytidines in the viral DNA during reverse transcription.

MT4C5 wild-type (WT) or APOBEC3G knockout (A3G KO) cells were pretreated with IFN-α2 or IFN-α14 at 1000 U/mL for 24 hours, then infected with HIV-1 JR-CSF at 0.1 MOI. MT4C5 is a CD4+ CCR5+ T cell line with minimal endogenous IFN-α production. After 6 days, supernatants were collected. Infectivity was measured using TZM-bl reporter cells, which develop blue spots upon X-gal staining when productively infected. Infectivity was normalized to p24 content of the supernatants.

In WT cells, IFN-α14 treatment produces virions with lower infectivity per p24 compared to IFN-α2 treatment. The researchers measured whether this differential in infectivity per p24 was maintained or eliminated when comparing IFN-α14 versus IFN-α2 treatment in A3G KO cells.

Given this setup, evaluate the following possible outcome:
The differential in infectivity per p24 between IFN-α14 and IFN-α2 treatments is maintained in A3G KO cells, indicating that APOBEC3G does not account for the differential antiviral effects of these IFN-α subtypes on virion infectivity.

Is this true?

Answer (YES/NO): NO